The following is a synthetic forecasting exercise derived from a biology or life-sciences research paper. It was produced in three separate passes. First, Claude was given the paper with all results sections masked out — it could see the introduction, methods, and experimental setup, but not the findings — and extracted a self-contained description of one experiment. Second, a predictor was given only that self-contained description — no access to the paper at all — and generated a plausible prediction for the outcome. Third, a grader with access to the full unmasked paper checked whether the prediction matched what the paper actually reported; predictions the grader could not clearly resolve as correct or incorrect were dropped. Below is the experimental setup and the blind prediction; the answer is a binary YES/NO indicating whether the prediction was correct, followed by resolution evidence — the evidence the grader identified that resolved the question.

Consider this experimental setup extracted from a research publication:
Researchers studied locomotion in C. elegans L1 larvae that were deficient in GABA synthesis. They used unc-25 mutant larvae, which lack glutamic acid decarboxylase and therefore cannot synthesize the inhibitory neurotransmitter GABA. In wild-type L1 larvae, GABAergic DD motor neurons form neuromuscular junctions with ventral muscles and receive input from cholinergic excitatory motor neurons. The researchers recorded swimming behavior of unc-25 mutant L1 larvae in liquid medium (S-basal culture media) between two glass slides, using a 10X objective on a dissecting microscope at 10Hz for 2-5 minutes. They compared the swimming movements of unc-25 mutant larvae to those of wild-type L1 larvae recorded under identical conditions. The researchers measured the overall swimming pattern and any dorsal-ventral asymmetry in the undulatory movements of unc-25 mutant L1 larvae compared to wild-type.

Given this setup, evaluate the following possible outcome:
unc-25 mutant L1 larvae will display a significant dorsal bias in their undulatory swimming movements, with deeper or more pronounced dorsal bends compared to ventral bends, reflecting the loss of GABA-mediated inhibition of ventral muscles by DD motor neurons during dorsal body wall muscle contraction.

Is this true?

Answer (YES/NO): NO